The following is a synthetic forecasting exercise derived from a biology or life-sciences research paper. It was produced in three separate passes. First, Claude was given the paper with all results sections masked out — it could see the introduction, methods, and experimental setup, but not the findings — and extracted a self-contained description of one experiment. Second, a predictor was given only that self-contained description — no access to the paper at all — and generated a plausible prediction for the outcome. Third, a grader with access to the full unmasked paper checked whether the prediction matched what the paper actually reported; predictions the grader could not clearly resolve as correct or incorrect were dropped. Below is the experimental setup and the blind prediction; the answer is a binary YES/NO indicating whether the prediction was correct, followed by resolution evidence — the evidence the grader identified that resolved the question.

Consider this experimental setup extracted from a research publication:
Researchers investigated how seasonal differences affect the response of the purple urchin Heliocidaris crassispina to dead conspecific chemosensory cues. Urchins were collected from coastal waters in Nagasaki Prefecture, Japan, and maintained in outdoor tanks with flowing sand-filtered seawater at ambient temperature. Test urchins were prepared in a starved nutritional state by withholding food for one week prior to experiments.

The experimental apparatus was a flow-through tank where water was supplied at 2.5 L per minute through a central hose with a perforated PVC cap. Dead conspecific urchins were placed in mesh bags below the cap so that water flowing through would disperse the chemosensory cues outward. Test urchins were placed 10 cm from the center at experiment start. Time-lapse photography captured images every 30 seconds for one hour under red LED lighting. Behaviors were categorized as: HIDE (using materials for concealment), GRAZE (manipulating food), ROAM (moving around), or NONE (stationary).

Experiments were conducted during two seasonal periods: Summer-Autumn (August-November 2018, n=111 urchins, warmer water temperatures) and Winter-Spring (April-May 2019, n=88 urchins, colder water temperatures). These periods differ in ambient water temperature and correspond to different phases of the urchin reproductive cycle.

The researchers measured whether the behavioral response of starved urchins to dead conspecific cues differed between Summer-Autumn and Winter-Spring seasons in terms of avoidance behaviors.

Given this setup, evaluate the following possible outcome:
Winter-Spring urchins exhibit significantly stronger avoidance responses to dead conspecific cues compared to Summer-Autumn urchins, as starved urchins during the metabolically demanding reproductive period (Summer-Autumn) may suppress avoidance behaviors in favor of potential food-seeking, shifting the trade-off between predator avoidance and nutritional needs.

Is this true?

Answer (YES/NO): YES